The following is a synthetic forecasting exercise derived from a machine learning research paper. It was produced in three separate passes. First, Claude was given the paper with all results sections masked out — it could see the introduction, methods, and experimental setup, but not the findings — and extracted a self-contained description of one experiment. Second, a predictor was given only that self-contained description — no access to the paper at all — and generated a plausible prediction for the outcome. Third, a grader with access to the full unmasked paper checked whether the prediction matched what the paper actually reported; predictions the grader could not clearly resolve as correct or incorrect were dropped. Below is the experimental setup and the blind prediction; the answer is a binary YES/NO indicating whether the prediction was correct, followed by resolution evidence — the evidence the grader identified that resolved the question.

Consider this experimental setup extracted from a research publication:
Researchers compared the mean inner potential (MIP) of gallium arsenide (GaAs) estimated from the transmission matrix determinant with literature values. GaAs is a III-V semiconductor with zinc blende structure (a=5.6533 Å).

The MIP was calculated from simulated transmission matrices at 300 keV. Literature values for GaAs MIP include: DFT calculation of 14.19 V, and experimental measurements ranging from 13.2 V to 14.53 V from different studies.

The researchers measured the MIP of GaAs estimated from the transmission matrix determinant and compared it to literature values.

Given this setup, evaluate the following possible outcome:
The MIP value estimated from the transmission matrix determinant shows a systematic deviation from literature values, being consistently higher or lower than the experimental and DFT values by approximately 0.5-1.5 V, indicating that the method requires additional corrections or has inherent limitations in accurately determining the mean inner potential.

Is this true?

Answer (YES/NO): NO